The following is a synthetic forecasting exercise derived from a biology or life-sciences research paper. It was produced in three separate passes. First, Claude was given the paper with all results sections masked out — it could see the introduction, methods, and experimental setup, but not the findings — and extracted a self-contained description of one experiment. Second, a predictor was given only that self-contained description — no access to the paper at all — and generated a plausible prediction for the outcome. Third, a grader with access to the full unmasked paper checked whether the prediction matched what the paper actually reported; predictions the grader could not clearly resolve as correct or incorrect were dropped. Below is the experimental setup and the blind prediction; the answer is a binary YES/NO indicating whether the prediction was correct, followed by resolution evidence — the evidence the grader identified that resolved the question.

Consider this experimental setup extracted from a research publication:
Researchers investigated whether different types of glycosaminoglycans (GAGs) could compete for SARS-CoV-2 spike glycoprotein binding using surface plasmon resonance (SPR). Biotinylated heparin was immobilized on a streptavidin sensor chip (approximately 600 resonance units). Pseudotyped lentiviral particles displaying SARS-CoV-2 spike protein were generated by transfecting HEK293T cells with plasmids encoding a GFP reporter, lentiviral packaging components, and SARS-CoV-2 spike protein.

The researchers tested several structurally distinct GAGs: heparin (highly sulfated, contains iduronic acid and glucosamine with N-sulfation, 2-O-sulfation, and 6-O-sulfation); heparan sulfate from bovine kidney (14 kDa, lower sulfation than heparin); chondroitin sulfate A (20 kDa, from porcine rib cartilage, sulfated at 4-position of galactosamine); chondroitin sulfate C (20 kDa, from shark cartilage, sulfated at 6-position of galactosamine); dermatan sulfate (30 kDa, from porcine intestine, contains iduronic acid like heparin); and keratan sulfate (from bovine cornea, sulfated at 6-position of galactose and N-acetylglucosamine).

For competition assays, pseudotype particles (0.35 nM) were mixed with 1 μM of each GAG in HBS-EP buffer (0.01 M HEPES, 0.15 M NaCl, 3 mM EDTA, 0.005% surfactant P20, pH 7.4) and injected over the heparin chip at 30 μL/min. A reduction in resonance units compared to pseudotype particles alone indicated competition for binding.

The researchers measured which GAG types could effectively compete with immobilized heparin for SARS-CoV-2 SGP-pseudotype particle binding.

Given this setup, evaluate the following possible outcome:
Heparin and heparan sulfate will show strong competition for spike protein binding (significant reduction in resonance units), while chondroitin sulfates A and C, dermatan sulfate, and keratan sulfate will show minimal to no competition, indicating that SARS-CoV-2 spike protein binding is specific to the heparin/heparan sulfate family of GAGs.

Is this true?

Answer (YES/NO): NO